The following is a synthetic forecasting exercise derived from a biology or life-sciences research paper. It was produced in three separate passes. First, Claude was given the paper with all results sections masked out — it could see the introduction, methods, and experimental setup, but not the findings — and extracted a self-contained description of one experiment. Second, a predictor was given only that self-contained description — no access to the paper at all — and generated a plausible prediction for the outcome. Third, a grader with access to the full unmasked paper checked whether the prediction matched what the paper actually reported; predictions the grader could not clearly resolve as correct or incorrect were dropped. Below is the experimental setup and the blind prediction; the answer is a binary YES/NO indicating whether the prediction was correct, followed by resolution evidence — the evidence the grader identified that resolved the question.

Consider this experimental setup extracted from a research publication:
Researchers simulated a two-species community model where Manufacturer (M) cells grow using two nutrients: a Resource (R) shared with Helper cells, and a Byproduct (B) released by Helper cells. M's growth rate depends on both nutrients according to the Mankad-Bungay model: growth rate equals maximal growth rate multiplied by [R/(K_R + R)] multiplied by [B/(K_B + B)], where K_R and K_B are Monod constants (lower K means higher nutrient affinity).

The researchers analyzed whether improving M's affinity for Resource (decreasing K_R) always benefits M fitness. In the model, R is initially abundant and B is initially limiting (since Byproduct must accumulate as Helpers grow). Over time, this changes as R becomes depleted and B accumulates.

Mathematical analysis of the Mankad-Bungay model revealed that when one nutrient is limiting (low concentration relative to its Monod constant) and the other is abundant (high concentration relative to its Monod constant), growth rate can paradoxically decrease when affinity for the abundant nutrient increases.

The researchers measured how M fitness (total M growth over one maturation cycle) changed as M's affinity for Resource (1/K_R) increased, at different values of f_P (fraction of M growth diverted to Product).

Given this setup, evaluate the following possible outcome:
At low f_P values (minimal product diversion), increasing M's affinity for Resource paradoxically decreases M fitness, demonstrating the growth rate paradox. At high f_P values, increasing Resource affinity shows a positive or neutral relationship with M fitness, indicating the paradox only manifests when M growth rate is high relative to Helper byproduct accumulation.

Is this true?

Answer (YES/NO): YES